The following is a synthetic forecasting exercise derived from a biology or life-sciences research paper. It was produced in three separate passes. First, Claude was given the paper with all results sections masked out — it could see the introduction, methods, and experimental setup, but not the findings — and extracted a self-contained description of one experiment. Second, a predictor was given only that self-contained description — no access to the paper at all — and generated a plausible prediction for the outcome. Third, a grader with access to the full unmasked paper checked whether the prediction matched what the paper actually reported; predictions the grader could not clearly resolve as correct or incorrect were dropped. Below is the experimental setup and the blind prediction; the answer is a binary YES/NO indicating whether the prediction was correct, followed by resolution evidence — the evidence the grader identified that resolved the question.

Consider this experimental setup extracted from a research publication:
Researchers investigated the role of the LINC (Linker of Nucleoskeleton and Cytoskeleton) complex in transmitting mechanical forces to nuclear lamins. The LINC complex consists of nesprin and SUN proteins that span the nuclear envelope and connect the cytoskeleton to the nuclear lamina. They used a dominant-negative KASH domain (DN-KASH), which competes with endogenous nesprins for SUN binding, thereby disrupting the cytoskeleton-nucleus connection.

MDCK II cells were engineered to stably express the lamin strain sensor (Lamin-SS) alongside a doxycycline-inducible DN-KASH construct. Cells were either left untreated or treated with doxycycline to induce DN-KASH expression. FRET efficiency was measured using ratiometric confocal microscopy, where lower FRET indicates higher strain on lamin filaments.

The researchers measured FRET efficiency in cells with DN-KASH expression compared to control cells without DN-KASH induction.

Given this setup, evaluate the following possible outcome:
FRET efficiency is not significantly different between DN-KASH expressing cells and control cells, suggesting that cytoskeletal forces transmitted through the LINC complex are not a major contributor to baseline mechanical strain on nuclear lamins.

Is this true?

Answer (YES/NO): NO